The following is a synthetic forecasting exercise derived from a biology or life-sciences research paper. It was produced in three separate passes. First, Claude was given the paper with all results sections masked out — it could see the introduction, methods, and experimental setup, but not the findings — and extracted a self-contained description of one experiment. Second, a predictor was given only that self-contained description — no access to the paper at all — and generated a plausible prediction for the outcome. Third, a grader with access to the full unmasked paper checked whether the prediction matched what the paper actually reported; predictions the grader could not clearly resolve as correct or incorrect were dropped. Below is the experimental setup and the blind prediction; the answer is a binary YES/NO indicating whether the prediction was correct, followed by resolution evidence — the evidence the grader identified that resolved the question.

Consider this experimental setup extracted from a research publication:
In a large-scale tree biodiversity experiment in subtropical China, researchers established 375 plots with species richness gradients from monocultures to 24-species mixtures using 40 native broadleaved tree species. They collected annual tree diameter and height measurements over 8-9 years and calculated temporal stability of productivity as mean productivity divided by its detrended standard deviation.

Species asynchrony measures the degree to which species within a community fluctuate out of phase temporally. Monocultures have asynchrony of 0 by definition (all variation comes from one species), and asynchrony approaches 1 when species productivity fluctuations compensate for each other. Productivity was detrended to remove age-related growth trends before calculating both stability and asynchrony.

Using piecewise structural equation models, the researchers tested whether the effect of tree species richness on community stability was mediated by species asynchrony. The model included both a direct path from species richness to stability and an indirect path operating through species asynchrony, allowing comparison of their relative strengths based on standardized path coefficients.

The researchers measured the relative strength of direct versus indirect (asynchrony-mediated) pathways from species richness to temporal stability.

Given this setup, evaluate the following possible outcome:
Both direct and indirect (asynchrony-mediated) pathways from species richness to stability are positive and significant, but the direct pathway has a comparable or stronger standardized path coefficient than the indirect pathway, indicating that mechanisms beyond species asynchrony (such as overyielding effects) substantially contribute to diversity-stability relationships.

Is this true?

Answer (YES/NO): NO